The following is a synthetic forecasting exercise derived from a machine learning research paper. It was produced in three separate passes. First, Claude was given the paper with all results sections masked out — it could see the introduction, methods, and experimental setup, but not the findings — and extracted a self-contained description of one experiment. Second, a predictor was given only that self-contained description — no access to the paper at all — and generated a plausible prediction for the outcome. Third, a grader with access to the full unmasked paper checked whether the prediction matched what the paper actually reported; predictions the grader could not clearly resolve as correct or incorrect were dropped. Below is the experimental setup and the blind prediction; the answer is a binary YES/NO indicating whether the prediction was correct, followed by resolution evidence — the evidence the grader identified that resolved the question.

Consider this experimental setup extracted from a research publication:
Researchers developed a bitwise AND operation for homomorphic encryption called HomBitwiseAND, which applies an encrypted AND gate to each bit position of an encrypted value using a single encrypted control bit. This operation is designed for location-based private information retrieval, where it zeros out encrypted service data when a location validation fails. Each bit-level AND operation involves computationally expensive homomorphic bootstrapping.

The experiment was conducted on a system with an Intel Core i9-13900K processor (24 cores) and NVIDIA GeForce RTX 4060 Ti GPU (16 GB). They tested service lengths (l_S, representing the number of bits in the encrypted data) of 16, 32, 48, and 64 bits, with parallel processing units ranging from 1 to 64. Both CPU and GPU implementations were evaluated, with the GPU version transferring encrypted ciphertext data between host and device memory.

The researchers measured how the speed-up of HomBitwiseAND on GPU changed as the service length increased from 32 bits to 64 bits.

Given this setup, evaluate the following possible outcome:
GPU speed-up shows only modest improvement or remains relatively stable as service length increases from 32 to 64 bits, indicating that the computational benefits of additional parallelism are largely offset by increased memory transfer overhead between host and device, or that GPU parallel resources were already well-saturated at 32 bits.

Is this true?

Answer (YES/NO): NO